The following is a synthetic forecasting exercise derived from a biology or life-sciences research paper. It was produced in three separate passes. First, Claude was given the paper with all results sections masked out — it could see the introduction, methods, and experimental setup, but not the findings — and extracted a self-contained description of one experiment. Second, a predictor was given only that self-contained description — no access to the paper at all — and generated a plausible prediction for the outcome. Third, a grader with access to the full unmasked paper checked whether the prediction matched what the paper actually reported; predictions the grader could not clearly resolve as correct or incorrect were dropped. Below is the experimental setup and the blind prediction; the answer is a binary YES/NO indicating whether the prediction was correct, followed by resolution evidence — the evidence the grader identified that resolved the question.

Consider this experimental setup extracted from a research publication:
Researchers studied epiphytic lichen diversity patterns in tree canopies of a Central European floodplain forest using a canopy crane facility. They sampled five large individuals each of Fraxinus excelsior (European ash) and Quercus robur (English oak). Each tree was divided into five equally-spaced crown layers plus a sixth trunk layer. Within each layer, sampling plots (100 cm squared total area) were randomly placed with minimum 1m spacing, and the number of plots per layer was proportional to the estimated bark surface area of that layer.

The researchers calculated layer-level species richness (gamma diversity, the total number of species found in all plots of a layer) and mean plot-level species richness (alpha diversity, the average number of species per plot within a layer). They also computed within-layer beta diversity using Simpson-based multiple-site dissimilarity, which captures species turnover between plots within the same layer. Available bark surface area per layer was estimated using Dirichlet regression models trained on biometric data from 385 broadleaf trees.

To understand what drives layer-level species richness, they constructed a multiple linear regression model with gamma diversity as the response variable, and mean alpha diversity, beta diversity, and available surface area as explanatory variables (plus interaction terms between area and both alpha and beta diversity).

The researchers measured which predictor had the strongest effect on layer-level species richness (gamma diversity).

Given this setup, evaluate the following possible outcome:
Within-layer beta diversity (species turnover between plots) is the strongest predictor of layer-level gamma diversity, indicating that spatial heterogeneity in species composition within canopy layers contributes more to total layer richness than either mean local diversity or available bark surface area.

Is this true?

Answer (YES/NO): NO